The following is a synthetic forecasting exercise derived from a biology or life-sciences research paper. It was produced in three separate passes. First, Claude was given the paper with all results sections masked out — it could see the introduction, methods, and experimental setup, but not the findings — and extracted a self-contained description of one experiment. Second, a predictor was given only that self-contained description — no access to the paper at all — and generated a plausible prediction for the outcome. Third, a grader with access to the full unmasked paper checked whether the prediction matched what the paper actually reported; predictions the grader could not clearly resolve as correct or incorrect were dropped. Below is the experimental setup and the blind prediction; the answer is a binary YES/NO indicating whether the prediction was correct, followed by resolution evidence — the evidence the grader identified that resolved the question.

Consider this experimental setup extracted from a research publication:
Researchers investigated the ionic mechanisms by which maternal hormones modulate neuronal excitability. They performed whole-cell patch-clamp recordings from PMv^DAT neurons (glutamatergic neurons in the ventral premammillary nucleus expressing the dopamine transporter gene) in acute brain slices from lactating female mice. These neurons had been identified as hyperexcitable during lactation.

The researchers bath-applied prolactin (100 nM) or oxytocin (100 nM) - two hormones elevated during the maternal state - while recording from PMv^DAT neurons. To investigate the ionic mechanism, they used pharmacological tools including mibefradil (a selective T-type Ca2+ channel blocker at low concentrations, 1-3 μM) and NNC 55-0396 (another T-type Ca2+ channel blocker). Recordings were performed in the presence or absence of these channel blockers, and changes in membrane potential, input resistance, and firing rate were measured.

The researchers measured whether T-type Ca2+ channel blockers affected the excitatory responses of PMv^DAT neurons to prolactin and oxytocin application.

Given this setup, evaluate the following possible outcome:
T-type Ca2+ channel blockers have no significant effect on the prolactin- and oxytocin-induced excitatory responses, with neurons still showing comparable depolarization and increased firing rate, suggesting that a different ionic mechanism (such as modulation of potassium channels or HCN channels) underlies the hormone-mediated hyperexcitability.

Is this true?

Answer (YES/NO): NO